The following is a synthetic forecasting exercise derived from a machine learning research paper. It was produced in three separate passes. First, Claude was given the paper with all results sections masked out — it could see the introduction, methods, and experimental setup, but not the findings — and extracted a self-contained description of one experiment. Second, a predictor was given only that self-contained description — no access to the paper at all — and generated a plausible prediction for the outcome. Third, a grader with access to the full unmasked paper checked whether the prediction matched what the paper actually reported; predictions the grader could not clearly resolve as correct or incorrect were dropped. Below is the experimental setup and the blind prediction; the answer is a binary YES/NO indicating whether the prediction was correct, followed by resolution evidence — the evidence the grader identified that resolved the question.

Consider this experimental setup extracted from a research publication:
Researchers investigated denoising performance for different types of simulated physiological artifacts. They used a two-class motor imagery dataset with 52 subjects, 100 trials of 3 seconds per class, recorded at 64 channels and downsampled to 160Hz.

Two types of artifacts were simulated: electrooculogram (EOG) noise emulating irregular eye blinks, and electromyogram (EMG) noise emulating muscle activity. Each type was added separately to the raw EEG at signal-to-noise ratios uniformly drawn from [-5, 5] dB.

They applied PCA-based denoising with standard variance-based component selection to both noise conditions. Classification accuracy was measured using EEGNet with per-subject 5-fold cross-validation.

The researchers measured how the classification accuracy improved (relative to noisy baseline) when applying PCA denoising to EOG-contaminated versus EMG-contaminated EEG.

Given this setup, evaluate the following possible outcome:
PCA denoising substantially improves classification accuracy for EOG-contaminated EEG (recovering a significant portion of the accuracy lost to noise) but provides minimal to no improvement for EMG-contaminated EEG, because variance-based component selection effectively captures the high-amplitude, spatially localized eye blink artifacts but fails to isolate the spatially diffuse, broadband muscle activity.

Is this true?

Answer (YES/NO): NO